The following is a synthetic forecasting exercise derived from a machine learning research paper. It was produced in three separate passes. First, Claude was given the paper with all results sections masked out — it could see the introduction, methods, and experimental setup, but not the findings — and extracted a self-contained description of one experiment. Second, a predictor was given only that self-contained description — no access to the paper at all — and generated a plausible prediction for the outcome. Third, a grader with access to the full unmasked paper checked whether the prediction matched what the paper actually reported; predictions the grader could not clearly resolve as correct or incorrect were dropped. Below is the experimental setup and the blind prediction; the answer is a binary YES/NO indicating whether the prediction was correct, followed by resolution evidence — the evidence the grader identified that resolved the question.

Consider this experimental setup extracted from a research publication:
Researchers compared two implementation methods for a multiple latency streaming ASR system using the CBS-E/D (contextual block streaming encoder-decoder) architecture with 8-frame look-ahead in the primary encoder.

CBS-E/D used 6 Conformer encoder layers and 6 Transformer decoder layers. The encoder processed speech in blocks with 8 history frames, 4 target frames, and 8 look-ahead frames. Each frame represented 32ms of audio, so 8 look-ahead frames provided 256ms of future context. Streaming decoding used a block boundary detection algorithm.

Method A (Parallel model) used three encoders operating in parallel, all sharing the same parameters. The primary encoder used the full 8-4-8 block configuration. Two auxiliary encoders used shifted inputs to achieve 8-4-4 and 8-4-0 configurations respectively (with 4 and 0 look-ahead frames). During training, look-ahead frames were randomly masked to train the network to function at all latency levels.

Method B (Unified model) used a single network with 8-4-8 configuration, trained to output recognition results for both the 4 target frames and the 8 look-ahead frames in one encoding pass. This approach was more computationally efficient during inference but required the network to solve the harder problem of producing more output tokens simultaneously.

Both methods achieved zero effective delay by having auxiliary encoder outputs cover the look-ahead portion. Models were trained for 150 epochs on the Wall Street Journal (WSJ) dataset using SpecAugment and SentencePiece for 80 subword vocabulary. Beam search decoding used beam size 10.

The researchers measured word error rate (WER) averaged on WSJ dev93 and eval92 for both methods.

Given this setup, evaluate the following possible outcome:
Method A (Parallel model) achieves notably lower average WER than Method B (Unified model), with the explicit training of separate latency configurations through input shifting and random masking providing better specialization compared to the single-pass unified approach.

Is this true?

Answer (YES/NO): NO